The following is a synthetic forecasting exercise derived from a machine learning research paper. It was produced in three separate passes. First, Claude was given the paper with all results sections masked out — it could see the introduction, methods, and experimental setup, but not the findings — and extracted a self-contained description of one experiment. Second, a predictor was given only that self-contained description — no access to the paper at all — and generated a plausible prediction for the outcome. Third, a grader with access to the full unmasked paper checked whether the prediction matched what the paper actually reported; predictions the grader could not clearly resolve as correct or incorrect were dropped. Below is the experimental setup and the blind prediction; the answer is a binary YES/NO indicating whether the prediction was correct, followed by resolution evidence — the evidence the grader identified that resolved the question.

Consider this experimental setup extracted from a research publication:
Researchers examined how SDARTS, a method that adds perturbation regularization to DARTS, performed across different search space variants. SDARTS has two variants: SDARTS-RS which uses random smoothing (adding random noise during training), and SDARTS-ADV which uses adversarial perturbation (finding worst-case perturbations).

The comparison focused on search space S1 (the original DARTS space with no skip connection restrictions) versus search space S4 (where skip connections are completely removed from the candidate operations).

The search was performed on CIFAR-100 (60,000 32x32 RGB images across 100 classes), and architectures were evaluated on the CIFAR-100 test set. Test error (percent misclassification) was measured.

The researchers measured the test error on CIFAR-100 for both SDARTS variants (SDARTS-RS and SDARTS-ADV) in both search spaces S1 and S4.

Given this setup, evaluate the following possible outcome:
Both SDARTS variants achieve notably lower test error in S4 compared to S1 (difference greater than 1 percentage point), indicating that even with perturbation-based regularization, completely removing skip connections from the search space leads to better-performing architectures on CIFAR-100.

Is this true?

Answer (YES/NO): YES